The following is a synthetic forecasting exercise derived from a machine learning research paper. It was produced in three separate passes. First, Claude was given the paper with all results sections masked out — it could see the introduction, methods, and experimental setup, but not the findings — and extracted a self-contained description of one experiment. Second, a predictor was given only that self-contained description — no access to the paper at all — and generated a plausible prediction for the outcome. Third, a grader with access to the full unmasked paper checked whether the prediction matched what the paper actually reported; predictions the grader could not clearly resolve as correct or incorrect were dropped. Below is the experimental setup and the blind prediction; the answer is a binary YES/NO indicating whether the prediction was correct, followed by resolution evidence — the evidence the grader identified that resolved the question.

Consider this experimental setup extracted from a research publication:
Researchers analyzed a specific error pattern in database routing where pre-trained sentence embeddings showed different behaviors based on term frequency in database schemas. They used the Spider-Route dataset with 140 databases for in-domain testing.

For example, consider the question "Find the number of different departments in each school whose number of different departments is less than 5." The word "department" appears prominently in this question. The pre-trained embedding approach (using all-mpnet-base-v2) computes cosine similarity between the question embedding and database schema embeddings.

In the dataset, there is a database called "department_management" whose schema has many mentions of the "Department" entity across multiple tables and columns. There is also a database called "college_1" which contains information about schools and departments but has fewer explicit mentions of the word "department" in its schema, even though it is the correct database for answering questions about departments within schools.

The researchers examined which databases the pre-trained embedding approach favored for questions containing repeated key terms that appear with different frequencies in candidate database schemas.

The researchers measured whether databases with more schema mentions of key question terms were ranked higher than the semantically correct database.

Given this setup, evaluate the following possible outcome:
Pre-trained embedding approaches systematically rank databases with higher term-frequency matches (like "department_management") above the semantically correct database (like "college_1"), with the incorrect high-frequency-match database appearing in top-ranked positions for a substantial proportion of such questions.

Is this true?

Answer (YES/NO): YES